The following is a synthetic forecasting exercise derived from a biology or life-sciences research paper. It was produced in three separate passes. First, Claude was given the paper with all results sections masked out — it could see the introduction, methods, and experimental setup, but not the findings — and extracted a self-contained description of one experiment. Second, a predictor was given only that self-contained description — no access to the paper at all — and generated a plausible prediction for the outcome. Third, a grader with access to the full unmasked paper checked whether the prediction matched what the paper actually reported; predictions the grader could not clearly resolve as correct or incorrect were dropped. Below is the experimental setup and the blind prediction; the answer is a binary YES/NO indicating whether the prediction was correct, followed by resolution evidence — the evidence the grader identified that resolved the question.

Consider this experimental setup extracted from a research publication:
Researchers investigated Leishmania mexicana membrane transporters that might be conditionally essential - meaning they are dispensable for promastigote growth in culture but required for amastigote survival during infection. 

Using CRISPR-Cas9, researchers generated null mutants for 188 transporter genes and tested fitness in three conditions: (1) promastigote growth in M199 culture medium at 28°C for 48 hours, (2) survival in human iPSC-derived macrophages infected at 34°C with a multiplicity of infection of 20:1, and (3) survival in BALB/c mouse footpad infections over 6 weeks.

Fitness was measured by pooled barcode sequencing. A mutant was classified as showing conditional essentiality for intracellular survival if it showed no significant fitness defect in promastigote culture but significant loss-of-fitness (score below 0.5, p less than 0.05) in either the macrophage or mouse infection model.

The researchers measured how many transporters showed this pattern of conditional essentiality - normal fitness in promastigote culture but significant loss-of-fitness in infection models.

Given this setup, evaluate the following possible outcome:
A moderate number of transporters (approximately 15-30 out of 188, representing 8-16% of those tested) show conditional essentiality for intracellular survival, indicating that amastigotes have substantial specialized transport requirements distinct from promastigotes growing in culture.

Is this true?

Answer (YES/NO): NO